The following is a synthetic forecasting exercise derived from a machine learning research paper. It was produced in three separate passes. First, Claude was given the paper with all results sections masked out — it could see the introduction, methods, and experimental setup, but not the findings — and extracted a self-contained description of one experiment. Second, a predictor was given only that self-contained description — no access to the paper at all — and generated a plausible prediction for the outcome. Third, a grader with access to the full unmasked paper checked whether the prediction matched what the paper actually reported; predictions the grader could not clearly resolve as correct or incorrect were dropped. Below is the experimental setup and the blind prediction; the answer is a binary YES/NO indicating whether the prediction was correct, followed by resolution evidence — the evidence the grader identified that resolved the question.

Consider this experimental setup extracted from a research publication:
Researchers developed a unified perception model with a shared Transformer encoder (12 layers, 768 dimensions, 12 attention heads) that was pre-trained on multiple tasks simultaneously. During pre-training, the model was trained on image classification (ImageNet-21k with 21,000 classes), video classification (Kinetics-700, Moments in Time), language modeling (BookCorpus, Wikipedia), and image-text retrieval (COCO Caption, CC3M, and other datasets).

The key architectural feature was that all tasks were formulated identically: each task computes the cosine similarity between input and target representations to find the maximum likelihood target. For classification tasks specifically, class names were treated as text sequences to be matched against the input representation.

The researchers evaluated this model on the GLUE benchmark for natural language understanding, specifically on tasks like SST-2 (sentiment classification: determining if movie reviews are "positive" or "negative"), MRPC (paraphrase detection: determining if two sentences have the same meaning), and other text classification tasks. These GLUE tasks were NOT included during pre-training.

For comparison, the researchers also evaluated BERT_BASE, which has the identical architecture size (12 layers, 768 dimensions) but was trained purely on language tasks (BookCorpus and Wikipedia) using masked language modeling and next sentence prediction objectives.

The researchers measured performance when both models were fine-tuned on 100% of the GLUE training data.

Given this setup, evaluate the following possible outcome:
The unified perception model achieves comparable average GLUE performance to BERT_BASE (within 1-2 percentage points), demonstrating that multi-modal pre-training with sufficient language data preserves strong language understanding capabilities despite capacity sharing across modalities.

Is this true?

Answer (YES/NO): NO